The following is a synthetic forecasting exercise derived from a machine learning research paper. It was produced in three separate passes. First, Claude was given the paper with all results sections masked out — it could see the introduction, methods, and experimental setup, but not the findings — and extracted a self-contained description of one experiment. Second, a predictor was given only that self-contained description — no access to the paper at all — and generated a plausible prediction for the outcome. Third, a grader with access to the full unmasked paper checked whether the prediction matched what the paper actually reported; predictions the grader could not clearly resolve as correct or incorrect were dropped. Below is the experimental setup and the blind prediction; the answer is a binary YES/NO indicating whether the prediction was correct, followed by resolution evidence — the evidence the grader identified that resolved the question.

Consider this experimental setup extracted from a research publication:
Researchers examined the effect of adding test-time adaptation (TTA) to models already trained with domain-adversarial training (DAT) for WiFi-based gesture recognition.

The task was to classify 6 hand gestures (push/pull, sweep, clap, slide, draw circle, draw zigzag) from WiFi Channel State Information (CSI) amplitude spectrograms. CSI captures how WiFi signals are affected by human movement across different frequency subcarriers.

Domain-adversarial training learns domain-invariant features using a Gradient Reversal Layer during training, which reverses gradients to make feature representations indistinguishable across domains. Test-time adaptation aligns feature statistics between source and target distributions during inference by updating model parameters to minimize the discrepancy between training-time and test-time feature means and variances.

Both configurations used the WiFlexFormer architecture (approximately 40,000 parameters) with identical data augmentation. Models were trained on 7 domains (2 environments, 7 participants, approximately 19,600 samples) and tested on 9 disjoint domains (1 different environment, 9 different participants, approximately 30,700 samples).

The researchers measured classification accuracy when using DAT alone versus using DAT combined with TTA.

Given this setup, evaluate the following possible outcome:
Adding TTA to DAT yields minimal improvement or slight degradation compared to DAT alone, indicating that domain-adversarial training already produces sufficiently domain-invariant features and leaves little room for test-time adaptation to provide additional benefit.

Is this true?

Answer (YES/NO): NO